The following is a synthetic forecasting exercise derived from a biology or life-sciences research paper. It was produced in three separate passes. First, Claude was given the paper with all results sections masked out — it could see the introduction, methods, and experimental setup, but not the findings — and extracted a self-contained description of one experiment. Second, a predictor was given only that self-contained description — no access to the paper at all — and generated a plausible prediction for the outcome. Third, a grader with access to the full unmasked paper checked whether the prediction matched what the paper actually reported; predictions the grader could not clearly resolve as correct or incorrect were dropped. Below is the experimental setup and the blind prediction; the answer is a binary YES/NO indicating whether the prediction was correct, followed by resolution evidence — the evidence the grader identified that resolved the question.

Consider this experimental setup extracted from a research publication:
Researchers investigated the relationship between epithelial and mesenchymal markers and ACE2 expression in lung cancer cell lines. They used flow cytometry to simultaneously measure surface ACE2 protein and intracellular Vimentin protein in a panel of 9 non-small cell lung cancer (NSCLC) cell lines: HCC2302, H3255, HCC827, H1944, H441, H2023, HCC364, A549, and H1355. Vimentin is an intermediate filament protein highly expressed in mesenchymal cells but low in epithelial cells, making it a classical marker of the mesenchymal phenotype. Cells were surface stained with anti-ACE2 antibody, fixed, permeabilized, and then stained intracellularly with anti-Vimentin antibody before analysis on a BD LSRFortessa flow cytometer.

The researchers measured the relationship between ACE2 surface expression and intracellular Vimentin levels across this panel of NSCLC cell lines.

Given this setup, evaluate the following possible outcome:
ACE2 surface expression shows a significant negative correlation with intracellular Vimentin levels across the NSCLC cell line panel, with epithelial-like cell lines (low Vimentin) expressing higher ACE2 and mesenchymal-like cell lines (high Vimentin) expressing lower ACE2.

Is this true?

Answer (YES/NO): YES